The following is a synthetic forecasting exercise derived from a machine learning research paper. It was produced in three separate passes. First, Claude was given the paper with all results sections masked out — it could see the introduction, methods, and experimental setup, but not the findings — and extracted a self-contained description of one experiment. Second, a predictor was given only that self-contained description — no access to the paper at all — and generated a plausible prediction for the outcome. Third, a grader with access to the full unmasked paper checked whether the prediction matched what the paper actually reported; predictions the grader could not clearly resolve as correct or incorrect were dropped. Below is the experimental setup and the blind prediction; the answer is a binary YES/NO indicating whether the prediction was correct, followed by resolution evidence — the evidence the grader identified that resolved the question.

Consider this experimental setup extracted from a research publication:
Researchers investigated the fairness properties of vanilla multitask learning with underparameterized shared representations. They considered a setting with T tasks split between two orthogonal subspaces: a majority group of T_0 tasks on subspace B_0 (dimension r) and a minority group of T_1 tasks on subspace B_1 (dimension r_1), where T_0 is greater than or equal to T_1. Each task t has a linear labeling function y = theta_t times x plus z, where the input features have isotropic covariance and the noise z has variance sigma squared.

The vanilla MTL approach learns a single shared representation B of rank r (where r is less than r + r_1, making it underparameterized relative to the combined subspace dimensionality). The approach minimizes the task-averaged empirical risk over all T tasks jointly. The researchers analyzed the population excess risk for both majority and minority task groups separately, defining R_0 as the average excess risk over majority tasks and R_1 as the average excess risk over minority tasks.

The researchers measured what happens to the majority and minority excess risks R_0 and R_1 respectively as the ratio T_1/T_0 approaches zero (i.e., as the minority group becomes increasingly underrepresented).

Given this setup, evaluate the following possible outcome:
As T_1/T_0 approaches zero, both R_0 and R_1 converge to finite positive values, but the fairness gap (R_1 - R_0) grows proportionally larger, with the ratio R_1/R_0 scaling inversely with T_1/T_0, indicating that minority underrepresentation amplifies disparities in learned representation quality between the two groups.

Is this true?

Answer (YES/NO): NO